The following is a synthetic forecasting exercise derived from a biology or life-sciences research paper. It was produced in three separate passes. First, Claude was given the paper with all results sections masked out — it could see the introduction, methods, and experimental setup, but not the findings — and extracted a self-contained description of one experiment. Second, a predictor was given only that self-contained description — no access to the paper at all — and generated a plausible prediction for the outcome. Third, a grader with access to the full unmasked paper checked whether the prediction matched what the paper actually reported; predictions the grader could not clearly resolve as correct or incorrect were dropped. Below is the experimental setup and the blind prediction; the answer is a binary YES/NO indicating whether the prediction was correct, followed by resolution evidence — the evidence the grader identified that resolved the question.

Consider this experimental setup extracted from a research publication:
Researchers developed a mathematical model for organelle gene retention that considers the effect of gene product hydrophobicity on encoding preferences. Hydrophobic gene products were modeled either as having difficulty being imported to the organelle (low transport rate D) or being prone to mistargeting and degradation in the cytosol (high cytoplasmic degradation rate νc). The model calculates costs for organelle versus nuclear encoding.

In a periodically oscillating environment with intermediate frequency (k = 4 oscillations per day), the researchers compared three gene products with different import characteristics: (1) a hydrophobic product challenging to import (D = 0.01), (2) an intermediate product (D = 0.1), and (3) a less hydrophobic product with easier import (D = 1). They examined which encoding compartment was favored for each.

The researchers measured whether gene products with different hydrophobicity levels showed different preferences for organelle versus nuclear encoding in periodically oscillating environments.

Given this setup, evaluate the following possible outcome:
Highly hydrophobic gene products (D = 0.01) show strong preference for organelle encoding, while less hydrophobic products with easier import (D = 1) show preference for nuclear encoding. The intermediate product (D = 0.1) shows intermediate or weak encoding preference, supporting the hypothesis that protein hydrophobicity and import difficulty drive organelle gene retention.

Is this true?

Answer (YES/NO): NO